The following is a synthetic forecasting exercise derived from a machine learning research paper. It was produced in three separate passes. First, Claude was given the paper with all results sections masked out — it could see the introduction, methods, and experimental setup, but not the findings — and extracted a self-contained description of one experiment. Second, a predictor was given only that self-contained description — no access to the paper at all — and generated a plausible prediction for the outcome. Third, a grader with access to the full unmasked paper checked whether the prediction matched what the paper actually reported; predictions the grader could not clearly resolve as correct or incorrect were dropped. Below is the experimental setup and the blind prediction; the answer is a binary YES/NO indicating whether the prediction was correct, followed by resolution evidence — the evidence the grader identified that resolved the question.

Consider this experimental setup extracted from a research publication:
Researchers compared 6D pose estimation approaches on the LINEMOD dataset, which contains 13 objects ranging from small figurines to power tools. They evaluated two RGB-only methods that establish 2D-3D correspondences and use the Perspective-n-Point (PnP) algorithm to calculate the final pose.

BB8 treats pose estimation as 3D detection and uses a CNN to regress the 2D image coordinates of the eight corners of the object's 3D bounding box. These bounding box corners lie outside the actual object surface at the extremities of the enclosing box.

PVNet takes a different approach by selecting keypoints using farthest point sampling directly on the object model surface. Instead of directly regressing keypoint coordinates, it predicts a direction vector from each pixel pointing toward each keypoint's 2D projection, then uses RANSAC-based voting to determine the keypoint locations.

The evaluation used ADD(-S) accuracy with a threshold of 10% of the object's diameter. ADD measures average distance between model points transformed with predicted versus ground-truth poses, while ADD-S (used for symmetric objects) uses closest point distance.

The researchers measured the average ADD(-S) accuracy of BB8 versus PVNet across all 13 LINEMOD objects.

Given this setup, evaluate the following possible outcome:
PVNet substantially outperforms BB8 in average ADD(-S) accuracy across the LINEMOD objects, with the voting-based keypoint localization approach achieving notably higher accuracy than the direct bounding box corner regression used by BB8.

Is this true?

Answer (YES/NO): YES